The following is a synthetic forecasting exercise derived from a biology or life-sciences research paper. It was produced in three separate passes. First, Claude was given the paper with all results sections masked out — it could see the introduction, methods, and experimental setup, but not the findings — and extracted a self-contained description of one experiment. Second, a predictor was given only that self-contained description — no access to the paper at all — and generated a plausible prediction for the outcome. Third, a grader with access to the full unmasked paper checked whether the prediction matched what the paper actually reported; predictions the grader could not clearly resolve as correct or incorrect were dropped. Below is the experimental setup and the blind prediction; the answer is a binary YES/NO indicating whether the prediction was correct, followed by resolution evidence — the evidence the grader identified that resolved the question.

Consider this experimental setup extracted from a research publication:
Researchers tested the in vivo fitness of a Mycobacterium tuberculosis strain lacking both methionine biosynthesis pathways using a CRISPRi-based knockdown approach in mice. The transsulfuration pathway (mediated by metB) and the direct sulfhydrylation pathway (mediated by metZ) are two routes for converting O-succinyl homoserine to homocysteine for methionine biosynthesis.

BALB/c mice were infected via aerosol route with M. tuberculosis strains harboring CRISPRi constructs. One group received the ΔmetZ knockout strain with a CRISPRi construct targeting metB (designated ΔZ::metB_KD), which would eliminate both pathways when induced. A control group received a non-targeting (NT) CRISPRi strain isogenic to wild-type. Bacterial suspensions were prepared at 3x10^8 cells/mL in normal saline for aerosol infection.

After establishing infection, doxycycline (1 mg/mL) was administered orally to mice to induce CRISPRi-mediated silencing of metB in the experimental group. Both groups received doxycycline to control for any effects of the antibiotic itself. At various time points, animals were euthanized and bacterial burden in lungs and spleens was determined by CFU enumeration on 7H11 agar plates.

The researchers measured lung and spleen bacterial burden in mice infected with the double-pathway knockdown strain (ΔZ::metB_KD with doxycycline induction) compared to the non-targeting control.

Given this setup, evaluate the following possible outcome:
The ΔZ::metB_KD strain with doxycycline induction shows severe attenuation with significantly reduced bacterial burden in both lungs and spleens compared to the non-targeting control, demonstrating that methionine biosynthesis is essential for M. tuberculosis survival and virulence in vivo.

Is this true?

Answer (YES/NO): NO